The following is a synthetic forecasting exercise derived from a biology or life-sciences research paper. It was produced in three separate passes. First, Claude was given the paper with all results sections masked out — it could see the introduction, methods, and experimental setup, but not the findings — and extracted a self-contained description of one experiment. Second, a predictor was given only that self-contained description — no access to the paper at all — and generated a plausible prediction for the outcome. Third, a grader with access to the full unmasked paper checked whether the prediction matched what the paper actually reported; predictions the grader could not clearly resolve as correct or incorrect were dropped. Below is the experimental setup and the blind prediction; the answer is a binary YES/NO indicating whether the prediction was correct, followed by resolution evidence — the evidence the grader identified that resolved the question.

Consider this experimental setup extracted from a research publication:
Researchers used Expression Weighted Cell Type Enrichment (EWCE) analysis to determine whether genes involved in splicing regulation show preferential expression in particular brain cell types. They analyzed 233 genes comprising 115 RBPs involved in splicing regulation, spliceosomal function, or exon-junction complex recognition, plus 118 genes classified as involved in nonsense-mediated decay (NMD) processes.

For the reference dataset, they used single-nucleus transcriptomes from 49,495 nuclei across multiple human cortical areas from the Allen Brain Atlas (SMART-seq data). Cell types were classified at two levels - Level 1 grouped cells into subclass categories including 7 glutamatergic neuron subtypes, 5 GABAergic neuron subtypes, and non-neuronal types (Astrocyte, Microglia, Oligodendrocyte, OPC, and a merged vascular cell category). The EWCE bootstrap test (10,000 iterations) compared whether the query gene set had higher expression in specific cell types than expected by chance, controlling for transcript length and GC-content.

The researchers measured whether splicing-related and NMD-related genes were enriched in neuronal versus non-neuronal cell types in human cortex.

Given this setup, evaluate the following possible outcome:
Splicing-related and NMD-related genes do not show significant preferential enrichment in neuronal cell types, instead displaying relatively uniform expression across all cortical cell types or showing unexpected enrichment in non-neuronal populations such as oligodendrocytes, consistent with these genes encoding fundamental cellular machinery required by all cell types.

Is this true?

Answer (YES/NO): NO